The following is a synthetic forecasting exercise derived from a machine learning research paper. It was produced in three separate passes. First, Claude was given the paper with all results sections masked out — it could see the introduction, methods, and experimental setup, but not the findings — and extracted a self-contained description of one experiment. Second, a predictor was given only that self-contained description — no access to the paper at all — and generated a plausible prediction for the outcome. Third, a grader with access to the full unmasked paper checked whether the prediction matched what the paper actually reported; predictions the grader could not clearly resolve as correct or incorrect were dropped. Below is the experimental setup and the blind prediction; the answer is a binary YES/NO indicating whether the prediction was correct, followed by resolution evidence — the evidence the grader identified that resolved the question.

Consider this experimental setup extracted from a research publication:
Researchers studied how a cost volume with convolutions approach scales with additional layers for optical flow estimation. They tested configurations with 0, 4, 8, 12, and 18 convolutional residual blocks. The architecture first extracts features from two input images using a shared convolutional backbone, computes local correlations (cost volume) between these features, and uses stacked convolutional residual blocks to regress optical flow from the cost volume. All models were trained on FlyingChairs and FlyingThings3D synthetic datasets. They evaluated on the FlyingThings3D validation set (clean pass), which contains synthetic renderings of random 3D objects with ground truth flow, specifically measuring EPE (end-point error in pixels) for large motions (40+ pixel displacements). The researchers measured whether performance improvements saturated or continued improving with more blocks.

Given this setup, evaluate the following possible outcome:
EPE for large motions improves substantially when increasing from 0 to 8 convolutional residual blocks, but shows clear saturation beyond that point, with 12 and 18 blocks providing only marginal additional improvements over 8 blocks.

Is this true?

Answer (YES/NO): YES